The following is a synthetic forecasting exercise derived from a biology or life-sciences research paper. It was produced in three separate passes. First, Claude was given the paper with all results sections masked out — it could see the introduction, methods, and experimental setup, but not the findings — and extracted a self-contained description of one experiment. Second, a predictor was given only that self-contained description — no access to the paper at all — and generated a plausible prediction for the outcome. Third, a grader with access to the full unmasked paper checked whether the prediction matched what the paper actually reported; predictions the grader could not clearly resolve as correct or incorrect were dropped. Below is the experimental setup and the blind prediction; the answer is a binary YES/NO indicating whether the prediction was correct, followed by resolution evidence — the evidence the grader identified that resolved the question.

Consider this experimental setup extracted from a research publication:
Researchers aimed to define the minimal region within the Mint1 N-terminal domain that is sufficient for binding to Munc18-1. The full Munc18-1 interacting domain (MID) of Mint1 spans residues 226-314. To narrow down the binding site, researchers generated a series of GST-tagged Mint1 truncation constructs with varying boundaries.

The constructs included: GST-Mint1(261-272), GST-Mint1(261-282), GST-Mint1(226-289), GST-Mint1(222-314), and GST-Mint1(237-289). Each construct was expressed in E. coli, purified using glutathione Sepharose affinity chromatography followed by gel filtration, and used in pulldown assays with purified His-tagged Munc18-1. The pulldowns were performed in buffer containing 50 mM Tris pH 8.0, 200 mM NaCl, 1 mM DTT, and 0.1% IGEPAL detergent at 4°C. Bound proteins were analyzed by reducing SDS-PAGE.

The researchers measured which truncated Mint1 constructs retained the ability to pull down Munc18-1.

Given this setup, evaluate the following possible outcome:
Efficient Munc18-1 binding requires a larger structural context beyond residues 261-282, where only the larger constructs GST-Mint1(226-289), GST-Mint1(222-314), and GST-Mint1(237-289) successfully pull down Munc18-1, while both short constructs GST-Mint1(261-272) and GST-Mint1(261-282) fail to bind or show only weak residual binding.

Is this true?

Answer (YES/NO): NO